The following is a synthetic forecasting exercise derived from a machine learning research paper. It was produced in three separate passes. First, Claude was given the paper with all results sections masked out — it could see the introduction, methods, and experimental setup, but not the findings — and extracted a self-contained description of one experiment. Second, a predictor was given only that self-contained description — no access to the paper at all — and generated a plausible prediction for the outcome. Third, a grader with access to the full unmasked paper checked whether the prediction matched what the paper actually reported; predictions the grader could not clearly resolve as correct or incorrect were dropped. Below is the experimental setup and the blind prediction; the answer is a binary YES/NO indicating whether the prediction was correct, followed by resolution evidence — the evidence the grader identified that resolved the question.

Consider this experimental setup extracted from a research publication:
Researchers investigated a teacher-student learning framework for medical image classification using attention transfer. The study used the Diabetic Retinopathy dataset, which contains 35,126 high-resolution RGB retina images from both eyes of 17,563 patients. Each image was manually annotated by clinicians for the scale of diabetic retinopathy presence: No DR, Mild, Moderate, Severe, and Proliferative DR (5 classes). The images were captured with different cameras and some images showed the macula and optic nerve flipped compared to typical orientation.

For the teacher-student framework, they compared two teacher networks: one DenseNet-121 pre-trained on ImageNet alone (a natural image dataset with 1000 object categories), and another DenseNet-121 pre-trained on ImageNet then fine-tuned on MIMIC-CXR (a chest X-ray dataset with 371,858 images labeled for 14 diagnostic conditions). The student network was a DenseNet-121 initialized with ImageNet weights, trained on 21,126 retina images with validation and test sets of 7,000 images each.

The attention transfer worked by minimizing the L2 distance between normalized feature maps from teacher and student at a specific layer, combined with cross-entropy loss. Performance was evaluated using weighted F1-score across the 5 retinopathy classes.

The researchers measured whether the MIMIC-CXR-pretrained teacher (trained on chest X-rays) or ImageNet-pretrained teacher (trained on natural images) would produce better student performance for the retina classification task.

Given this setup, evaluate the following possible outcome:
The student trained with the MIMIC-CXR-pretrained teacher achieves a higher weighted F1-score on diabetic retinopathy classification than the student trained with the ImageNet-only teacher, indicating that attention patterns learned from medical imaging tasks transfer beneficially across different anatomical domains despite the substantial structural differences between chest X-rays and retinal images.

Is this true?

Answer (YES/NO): NO